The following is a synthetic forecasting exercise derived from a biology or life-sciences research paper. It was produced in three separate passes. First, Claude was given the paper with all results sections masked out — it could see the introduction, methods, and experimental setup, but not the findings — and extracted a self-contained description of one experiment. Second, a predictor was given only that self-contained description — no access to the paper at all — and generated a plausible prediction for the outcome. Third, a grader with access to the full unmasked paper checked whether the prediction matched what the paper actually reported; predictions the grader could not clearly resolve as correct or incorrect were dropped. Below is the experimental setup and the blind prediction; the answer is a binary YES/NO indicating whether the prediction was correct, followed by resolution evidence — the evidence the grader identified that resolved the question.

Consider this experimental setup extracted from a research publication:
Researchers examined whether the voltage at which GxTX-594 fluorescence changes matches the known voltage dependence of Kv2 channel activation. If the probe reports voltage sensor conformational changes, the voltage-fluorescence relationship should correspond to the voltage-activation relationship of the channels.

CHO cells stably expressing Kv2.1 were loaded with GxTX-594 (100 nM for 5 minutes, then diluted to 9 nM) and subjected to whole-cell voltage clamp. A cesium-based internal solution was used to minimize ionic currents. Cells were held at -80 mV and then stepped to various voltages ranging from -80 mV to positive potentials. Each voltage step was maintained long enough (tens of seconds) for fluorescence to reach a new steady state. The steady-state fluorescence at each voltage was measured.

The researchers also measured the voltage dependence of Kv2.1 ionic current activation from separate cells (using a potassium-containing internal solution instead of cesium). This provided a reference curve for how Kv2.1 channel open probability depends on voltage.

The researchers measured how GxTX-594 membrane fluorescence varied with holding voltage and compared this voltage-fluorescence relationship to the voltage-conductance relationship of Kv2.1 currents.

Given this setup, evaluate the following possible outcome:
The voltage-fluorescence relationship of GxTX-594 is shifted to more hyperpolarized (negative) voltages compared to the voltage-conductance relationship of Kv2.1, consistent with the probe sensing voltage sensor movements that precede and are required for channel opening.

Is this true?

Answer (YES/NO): YES